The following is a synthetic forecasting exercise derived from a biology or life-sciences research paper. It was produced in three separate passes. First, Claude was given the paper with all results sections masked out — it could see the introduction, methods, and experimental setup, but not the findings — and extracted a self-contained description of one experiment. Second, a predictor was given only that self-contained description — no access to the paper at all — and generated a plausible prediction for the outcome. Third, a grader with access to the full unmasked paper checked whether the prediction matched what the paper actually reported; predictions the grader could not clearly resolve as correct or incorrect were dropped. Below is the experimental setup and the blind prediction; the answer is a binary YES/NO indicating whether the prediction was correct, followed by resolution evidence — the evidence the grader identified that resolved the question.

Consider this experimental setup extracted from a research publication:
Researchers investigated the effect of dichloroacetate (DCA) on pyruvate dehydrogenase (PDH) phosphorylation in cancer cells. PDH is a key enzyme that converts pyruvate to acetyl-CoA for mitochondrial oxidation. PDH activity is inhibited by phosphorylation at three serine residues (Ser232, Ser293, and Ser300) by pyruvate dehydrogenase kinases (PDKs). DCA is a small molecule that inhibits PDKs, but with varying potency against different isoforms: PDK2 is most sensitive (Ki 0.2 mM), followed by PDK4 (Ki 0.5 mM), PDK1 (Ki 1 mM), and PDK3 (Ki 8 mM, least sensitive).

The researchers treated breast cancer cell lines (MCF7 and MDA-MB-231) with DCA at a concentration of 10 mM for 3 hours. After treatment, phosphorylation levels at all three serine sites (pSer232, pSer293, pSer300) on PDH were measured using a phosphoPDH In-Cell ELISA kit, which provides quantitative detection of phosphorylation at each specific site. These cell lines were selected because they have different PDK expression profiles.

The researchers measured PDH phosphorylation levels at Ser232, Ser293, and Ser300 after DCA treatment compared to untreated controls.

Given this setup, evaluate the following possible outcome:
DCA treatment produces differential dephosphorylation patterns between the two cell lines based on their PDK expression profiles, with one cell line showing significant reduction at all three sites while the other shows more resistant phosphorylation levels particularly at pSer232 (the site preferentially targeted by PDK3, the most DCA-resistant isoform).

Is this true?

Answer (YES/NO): NO